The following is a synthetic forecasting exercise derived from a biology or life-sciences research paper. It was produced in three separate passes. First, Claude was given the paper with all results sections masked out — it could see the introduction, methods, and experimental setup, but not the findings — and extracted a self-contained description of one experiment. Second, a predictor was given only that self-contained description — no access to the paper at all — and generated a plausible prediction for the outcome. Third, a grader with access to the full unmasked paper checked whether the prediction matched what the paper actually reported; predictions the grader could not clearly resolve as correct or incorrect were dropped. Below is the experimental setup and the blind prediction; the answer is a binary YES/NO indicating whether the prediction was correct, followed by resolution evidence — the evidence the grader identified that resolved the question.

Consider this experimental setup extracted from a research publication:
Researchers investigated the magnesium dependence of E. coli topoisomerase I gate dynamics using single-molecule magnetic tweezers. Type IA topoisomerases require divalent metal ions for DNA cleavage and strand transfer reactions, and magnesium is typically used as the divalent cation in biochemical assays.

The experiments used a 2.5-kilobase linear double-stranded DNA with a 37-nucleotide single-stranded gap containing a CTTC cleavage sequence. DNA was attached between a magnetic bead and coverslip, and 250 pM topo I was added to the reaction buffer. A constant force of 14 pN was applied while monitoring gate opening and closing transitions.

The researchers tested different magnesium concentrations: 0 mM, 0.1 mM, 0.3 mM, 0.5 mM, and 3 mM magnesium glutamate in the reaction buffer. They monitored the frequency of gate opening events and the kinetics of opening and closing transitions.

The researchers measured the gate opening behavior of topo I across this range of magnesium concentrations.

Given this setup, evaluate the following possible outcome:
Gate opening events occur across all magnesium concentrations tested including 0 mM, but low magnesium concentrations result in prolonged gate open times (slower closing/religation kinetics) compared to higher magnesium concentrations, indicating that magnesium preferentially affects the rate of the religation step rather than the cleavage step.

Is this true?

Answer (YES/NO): NO